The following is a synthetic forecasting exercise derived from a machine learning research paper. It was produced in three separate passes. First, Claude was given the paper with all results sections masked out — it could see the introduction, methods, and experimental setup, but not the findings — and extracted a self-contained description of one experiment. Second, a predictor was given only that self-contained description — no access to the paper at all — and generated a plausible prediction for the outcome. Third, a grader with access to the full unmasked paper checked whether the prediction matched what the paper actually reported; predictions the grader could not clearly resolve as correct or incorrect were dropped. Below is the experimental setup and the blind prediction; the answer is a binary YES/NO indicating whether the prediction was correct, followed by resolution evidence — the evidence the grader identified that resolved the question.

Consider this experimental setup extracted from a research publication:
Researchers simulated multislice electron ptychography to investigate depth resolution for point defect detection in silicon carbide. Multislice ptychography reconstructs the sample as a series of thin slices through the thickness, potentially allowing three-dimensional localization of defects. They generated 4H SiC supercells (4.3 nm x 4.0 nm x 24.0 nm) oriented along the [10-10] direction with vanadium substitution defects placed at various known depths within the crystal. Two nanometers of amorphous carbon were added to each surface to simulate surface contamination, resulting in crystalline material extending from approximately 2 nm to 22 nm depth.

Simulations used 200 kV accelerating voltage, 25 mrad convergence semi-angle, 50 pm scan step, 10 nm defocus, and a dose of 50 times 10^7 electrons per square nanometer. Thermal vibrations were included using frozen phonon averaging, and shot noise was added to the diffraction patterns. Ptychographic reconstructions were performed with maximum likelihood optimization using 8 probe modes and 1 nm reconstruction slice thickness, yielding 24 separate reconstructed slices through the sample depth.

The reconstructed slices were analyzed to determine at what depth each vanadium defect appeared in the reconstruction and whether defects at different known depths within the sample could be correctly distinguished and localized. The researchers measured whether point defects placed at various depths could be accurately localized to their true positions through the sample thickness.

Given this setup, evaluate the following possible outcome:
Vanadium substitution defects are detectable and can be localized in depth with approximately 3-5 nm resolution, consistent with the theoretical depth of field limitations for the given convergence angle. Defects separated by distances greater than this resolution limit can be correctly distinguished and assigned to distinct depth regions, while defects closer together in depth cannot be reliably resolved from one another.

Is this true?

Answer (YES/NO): NO